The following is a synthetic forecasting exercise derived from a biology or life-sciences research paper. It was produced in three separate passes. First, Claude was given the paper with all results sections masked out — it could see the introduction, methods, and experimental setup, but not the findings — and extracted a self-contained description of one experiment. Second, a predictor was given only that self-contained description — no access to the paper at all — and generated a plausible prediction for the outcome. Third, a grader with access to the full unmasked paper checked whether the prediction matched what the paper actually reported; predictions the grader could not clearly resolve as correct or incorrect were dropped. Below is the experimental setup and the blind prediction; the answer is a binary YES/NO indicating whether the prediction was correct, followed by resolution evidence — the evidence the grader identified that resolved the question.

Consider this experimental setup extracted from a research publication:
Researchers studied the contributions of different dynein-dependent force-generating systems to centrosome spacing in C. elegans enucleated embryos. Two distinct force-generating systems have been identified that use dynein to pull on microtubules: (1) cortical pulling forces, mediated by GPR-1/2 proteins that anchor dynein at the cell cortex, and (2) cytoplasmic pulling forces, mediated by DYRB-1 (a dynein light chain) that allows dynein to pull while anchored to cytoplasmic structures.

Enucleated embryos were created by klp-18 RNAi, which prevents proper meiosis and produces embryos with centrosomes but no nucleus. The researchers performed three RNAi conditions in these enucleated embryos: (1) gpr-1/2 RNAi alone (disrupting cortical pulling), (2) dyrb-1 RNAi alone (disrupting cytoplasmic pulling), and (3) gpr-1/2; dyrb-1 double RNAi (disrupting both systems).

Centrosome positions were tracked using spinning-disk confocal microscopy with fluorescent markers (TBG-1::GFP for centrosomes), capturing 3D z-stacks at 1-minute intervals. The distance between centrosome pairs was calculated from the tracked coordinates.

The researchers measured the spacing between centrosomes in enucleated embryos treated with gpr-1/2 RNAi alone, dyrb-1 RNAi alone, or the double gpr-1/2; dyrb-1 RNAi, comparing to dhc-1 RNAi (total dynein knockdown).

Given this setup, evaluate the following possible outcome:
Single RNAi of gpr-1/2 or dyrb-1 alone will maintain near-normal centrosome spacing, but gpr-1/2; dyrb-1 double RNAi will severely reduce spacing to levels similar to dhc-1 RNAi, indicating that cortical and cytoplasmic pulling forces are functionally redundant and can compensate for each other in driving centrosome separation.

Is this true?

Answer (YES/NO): NO